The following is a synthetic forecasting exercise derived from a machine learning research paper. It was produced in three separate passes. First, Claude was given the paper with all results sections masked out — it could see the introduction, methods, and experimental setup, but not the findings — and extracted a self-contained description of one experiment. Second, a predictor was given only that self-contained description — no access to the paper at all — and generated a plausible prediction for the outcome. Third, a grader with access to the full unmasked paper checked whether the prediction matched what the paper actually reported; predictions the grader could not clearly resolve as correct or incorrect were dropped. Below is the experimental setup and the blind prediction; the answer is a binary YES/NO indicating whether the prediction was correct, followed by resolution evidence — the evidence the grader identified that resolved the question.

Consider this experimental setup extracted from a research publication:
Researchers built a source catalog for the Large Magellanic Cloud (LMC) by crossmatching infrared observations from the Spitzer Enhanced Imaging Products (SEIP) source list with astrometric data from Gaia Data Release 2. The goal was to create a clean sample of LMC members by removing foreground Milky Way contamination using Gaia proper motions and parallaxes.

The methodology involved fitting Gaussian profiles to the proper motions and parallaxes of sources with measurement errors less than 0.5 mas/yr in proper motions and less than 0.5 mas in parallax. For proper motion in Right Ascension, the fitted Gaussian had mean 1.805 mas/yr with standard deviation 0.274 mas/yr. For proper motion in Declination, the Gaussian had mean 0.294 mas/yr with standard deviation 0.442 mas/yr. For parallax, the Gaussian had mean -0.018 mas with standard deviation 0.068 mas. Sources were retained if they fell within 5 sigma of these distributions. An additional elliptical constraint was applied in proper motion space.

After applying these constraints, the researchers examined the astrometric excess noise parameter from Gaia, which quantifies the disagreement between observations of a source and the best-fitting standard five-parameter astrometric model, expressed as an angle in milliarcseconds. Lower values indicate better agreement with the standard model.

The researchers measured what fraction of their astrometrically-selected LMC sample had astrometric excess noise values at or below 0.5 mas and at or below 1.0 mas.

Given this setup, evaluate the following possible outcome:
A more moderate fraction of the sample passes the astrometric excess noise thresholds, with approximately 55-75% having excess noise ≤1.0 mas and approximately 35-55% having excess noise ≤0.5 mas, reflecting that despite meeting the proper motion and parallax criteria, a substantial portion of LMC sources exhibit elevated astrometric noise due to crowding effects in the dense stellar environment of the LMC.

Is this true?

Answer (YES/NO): NO